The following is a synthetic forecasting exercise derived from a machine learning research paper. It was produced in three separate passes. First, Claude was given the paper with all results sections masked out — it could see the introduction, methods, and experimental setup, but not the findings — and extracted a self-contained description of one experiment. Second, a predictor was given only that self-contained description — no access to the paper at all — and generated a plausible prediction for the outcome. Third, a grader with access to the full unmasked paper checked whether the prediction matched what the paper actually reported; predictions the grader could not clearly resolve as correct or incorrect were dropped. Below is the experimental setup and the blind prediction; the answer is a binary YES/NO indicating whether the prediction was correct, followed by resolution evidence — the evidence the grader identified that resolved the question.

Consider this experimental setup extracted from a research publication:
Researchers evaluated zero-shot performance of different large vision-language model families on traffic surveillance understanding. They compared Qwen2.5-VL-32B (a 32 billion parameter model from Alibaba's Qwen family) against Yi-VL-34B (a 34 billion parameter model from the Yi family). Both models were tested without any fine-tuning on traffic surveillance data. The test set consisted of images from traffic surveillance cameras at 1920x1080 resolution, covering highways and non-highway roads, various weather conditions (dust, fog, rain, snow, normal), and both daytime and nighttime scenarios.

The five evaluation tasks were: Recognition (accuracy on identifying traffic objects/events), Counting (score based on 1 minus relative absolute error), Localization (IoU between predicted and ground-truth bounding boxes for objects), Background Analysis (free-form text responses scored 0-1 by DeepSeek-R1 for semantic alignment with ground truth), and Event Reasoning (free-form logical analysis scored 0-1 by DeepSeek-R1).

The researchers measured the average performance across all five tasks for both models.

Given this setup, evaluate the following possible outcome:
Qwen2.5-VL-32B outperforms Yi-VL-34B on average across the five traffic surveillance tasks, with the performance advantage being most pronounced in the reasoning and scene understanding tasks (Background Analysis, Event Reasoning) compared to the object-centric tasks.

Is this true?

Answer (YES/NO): NO